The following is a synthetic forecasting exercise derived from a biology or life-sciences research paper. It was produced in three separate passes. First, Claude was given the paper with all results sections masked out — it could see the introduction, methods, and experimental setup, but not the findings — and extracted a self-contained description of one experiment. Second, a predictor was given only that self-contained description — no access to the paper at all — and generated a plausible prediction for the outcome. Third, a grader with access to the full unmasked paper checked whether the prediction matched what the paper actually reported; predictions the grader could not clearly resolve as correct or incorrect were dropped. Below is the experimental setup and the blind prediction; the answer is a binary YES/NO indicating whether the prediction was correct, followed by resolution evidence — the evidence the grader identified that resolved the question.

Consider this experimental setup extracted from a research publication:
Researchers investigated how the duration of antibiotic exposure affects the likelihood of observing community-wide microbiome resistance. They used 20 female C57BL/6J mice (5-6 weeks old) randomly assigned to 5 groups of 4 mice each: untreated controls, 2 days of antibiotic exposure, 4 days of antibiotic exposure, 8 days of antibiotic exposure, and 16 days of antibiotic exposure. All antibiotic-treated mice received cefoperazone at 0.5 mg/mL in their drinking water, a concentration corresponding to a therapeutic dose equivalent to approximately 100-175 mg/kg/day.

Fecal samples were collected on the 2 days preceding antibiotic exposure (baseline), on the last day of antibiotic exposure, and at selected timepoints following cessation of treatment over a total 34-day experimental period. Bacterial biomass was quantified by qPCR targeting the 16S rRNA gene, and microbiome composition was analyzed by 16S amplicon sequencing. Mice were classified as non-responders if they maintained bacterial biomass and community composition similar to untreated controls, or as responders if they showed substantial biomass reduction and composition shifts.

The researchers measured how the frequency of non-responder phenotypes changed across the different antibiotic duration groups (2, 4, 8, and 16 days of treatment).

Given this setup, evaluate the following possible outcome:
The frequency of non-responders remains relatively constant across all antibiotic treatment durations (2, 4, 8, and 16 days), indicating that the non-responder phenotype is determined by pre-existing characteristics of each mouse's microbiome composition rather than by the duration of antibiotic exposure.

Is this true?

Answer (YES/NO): NO